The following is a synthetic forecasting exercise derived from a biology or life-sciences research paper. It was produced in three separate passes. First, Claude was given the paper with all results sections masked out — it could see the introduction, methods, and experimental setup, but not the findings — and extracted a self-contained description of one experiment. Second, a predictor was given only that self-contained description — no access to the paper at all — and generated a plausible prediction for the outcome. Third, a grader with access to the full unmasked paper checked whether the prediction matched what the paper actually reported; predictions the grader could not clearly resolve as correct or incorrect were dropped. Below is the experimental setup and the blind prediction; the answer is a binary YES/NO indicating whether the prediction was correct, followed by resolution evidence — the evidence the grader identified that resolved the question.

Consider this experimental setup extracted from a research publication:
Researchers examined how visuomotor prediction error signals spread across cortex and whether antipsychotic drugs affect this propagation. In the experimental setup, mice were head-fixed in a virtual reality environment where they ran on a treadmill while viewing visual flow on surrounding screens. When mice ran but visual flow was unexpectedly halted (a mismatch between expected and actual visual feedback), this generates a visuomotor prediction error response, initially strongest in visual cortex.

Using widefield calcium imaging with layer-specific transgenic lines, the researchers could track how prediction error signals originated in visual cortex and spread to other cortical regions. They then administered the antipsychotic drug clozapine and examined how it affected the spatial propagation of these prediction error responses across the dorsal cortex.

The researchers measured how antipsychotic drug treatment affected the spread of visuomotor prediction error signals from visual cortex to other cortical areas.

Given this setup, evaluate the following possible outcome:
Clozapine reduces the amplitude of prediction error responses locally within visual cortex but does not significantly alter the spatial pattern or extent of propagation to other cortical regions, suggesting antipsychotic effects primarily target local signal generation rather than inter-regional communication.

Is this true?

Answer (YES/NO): NO